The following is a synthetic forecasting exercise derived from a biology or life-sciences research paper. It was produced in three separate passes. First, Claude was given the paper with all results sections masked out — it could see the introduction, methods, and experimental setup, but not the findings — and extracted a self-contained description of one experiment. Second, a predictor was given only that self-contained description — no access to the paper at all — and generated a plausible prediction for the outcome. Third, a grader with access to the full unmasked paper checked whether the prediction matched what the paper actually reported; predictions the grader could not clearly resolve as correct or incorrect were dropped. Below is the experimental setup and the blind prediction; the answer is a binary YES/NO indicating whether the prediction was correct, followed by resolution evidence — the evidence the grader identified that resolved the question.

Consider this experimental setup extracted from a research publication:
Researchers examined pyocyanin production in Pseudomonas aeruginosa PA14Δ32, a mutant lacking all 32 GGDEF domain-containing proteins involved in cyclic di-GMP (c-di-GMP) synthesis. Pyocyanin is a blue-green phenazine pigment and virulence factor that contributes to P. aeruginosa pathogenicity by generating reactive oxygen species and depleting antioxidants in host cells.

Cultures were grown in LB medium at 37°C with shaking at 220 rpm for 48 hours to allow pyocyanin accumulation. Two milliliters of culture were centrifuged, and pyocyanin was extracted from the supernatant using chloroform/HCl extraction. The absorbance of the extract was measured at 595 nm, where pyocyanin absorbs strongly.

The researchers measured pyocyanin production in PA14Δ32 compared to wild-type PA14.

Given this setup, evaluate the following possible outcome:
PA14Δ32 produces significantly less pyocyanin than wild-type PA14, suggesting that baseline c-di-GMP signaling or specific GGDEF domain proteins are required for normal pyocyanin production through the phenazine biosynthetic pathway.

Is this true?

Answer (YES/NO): YES